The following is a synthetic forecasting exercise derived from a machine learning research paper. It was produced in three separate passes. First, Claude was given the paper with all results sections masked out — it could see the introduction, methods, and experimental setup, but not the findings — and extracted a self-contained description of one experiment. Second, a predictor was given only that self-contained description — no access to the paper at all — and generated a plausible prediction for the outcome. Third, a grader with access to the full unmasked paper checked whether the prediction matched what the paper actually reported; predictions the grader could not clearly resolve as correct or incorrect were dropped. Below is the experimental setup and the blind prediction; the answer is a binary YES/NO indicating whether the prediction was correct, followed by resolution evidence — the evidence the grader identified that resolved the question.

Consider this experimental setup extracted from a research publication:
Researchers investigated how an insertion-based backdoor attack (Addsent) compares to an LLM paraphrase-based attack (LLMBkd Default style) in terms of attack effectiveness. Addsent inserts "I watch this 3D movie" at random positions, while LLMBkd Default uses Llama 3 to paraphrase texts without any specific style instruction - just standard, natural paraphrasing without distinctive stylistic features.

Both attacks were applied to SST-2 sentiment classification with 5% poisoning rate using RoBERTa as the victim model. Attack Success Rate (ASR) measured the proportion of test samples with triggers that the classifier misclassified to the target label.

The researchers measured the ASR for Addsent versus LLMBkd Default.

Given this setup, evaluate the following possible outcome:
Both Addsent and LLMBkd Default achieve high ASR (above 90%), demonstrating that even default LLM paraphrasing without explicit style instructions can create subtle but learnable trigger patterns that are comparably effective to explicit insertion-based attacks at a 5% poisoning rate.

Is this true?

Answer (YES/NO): NO